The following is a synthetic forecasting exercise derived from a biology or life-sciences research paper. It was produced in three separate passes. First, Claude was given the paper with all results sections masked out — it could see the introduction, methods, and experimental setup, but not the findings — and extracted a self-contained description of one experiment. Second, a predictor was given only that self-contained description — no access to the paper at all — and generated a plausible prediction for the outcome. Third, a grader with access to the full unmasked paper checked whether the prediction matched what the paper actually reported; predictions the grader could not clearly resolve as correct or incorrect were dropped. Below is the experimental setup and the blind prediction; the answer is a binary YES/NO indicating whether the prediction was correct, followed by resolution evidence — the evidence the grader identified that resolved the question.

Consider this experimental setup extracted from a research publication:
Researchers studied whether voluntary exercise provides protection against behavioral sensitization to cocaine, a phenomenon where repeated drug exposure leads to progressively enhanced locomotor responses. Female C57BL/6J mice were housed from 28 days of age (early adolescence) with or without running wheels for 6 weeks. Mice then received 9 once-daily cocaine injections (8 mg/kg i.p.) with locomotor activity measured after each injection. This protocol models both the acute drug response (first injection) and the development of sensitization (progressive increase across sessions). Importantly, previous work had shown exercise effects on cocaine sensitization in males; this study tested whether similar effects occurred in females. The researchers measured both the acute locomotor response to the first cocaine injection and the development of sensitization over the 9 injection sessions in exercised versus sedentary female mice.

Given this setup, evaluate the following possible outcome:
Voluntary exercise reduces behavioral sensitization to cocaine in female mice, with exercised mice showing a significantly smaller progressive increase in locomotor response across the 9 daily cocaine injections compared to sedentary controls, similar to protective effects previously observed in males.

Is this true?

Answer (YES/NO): YES